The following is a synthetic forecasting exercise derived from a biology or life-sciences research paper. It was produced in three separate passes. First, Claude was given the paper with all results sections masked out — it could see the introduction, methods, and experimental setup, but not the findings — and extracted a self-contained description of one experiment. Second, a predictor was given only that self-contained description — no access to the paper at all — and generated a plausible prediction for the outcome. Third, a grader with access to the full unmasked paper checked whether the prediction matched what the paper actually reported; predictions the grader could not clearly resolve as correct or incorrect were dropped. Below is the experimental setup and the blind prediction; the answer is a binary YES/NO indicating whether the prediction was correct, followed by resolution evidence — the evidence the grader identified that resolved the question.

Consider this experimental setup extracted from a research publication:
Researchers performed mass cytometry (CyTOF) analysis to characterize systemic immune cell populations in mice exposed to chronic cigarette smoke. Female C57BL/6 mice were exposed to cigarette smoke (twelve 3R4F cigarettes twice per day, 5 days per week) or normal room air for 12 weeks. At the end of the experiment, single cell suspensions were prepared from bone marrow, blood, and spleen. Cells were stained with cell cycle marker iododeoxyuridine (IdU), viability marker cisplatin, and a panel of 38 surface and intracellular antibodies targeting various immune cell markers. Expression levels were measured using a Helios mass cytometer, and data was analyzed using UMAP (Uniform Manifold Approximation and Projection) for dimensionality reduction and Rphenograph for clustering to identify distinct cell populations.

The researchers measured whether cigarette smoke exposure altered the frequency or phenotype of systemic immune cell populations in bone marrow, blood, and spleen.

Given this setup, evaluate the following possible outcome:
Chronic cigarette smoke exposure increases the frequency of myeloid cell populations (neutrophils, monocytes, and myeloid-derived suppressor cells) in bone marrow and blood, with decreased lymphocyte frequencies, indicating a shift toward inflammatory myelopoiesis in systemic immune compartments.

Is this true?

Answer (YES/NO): NO